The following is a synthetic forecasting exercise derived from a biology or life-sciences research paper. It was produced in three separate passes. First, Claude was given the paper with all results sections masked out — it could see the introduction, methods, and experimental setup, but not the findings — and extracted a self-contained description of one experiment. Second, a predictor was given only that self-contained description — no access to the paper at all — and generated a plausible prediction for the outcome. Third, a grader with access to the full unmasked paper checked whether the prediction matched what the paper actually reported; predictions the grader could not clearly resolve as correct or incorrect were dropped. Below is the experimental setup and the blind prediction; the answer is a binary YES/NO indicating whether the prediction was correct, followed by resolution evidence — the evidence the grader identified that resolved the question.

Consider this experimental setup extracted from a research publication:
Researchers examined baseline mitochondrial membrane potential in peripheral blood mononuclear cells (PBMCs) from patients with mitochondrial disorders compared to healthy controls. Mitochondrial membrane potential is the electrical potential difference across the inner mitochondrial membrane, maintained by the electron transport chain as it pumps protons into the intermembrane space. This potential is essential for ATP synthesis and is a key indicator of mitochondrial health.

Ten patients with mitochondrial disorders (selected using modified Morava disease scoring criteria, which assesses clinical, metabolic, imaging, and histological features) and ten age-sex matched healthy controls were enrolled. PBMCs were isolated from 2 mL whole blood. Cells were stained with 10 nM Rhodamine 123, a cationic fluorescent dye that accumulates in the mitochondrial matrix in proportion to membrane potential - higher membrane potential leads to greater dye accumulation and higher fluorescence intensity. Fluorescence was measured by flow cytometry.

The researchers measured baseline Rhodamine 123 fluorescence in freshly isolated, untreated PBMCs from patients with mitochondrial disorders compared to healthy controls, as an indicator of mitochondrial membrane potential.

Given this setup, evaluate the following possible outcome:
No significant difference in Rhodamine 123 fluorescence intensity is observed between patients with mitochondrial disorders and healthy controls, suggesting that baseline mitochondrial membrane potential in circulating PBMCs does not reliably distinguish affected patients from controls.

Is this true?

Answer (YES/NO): NO